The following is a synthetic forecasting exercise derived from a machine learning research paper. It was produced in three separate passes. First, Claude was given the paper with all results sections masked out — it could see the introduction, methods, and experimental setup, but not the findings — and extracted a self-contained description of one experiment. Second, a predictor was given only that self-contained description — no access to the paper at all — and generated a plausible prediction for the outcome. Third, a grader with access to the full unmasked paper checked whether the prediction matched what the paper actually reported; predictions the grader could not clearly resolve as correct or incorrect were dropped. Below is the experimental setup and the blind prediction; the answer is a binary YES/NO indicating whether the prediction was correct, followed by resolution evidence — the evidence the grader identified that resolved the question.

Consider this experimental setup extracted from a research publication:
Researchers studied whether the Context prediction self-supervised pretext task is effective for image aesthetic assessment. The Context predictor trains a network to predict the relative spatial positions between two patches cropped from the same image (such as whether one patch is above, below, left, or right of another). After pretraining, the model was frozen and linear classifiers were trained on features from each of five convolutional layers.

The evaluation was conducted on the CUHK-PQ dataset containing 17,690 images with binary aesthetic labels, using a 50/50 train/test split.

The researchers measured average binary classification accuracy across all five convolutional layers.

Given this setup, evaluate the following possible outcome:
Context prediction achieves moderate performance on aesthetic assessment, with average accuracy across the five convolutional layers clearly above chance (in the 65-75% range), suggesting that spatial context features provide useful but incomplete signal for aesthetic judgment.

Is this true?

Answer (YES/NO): NO